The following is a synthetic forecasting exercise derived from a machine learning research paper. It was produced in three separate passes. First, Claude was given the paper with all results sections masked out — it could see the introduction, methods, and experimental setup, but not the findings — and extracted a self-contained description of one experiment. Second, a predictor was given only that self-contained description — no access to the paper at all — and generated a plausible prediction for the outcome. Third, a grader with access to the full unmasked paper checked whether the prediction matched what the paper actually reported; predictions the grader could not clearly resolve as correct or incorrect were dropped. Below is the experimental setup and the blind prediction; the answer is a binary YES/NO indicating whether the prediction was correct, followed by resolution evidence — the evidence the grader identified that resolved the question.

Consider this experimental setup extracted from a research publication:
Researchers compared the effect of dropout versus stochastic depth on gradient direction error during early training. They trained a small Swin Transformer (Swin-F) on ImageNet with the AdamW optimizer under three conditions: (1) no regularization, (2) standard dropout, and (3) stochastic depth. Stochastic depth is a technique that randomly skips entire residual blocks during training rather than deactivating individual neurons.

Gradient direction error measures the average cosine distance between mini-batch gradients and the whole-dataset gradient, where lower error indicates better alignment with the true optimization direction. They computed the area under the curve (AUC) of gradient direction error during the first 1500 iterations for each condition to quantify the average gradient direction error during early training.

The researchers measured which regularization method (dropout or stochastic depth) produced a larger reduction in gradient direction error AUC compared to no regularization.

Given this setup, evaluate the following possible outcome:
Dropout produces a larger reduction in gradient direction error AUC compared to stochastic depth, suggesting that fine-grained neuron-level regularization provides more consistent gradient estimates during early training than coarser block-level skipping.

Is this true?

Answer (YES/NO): NO